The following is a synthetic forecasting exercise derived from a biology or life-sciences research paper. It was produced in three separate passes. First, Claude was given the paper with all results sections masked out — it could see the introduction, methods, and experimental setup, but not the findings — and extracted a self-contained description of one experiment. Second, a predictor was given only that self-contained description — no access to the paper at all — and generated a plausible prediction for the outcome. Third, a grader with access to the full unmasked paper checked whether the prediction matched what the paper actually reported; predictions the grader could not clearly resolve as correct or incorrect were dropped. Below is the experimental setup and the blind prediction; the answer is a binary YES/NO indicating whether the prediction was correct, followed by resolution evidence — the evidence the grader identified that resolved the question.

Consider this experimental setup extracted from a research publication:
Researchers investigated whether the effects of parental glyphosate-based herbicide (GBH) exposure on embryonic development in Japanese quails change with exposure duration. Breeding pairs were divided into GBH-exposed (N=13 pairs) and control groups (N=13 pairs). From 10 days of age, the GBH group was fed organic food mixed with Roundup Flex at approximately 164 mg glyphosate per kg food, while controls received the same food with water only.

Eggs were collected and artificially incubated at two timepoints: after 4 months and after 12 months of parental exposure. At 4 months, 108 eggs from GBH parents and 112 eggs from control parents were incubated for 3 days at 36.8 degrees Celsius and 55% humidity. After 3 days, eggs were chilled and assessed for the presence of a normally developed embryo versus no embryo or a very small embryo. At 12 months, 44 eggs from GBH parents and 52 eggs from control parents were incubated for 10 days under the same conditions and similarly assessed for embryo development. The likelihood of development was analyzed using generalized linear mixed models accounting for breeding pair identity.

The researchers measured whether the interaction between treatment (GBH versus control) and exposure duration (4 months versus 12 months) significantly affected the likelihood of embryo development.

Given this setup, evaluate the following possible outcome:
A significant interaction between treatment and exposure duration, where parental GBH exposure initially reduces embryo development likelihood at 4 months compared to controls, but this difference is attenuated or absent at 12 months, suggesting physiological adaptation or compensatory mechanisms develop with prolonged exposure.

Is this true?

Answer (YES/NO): NO